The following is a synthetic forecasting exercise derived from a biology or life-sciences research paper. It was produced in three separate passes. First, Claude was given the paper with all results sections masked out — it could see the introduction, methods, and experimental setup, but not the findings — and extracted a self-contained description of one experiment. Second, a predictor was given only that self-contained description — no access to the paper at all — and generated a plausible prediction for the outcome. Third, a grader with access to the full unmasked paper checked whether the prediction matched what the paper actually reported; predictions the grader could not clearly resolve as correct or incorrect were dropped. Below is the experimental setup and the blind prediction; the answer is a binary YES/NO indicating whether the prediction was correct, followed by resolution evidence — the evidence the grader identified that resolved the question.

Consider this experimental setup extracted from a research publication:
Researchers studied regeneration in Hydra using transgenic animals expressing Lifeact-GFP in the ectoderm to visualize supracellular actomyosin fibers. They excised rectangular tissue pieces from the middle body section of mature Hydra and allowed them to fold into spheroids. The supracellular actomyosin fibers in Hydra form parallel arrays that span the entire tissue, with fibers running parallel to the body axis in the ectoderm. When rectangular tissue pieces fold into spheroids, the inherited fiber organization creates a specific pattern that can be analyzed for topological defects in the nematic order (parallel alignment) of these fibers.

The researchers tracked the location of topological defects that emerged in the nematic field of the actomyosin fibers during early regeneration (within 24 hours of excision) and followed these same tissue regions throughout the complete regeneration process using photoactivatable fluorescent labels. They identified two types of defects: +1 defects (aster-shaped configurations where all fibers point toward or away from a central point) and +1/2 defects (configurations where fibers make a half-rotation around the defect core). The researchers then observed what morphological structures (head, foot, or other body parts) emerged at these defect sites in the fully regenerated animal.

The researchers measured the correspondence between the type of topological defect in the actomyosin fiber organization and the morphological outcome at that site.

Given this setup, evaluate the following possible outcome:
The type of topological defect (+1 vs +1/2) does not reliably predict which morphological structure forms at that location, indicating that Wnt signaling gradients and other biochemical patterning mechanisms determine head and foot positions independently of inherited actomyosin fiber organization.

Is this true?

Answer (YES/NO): NO